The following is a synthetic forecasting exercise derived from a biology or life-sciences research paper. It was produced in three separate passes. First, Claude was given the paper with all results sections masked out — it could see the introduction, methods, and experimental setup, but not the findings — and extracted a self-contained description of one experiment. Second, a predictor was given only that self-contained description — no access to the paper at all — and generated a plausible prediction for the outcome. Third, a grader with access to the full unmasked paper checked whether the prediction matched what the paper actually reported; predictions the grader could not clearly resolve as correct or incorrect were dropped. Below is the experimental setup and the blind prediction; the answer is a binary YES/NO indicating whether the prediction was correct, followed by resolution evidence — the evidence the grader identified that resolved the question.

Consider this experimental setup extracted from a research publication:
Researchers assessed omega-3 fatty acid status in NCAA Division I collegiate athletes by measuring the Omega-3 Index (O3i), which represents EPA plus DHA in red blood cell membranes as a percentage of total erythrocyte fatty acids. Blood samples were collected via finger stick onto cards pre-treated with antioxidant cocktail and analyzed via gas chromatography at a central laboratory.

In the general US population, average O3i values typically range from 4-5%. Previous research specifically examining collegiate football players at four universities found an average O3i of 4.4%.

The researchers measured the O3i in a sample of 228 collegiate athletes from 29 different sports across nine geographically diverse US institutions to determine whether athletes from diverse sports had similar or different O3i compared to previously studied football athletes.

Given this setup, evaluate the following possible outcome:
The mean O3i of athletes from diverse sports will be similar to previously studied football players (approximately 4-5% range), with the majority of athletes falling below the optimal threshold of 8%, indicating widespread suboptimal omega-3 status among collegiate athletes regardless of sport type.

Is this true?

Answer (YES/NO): YES